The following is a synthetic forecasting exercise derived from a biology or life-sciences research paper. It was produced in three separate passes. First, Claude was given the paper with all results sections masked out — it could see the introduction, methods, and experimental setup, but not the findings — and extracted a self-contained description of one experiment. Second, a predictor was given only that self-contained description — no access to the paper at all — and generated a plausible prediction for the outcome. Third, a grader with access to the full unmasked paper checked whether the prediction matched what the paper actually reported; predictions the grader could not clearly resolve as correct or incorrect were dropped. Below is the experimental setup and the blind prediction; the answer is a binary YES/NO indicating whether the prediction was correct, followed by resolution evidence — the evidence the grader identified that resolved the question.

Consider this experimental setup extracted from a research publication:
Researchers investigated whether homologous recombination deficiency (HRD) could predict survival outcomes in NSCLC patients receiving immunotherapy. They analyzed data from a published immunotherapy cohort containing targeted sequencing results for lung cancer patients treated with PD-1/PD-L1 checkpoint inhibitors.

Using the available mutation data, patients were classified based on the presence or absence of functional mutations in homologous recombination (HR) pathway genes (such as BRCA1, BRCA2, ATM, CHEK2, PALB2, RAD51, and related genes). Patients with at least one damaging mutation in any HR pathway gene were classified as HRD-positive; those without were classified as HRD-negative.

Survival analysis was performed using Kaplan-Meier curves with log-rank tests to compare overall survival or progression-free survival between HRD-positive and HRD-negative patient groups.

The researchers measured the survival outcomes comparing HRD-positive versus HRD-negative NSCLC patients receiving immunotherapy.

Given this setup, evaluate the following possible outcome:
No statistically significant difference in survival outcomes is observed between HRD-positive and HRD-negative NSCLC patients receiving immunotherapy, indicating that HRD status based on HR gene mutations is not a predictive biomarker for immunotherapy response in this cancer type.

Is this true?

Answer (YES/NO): NO